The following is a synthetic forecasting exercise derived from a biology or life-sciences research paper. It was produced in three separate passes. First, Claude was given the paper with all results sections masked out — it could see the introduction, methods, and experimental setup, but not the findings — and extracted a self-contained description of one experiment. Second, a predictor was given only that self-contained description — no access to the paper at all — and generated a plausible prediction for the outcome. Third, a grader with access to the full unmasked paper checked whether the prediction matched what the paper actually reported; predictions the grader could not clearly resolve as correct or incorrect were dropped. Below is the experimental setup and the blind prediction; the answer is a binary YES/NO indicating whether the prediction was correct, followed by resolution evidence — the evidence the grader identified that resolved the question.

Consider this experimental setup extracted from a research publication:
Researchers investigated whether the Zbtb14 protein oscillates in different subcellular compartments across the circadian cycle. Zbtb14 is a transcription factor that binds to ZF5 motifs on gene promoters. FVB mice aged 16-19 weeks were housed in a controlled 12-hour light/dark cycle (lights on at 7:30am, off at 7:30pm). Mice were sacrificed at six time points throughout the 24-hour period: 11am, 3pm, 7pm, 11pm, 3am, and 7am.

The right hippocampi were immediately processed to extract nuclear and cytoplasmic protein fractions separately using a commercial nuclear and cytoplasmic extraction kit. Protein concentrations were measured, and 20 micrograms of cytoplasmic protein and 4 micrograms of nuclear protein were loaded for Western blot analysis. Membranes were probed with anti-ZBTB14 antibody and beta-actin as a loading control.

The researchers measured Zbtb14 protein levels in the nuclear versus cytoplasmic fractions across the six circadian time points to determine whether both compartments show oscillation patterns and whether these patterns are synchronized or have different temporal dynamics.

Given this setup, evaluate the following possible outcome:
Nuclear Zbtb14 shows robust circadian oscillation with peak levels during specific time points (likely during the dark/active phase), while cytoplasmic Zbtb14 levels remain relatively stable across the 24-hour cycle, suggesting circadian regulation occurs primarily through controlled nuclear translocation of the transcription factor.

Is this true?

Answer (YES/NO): NO